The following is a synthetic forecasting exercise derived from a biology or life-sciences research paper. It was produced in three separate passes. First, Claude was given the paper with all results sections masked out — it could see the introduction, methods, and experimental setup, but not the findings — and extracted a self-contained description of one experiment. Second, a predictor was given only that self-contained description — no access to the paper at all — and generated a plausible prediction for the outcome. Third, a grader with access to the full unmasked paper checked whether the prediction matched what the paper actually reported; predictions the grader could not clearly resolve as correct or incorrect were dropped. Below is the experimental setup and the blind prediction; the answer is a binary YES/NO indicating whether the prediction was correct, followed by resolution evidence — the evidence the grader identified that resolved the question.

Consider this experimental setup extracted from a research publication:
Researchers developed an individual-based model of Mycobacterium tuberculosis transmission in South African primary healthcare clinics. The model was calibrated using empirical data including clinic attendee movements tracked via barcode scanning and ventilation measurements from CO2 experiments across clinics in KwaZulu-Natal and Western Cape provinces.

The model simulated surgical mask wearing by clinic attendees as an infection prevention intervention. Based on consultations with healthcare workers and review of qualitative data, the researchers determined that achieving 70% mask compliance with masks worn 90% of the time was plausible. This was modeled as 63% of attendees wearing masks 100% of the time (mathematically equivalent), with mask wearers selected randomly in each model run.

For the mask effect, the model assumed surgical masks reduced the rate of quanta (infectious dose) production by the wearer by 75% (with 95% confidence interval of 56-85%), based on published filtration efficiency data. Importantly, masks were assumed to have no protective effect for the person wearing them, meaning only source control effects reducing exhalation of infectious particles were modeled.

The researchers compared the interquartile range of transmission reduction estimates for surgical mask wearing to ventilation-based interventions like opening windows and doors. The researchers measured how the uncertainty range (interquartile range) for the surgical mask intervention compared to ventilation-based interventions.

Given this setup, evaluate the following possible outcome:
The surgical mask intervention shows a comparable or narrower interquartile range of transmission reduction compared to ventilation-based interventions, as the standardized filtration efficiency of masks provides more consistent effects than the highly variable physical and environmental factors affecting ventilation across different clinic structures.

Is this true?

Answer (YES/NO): YES